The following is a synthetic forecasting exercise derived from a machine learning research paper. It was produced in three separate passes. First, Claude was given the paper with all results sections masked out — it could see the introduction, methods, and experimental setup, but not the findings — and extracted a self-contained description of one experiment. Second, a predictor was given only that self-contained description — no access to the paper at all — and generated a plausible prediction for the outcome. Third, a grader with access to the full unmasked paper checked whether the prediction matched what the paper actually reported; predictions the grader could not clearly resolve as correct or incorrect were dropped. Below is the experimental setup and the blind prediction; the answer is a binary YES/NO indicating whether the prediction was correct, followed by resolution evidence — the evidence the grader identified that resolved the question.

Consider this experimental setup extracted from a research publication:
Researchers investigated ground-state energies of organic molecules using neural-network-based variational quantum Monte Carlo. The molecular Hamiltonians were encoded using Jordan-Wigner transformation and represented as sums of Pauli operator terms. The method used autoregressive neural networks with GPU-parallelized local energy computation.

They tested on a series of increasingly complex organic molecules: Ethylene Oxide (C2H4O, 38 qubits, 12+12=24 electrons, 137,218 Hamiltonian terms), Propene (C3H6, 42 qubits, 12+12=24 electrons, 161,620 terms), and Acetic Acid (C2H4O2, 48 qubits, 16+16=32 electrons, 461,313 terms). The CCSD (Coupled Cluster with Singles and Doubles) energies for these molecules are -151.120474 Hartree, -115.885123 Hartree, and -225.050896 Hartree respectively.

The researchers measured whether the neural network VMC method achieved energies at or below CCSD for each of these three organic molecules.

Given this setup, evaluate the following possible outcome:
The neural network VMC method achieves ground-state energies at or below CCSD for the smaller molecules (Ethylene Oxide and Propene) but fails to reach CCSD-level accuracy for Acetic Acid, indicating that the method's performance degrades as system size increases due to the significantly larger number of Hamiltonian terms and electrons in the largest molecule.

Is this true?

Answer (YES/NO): YES